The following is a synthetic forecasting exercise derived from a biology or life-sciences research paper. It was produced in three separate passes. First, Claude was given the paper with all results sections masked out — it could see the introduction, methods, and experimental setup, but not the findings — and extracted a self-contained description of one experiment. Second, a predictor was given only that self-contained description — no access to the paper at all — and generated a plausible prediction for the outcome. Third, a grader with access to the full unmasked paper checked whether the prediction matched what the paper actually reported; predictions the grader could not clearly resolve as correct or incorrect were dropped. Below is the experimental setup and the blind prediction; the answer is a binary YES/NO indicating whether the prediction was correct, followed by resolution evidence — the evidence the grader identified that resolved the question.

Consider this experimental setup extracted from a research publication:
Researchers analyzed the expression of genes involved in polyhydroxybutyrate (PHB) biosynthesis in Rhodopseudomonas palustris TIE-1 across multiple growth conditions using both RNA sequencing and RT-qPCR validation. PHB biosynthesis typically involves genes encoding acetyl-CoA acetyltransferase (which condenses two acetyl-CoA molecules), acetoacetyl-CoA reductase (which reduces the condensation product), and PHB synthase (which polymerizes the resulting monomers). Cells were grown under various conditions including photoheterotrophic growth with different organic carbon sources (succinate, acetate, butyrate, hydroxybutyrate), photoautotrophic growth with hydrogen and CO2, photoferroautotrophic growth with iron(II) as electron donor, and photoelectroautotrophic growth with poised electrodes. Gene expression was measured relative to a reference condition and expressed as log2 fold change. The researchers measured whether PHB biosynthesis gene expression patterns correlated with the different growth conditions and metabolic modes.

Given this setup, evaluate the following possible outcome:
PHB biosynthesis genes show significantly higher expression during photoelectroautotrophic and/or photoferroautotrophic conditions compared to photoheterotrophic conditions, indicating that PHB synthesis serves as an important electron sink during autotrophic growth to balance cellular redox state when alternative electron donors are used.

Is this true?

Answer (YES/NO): NO